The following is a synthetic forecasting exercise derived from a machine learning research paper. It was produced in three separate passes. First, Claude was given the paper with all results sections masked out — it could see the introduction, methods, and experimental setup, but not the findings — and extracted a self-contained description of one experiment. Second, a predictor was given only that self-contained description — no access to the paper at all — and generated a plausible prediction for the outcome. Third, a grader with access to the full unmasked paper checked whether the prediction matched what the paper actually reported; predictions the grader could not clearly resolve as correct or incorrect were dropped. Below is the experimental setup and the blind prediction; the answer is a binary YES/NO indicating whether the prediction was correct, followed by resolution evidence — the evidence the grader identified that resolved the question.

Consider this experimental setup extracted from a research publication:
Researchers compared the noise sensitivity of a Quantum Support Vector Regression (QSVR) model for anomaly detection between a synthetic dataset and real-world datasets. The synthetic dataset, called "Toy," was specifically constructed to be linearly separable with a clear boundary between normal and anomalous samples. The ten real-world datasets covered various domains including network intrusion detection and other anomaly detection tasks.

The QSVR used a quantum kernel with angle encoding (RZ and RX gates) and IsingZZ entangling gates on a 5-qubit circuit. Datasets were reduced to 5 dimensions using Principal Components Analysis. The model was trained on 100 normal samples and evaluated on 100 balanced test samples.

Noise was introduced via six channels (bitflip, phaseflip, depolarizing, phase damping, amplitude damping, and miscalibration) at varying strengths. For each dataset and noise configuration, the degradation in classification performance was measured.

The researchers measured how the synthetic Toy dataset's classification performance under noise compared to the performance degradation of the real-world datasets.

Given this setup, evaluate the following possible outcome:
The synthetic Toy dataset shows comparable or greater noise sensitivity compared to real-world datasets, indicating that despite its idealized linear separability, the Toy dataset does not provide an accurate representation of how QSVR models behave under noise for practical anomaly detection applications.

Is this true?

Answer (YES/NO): YES